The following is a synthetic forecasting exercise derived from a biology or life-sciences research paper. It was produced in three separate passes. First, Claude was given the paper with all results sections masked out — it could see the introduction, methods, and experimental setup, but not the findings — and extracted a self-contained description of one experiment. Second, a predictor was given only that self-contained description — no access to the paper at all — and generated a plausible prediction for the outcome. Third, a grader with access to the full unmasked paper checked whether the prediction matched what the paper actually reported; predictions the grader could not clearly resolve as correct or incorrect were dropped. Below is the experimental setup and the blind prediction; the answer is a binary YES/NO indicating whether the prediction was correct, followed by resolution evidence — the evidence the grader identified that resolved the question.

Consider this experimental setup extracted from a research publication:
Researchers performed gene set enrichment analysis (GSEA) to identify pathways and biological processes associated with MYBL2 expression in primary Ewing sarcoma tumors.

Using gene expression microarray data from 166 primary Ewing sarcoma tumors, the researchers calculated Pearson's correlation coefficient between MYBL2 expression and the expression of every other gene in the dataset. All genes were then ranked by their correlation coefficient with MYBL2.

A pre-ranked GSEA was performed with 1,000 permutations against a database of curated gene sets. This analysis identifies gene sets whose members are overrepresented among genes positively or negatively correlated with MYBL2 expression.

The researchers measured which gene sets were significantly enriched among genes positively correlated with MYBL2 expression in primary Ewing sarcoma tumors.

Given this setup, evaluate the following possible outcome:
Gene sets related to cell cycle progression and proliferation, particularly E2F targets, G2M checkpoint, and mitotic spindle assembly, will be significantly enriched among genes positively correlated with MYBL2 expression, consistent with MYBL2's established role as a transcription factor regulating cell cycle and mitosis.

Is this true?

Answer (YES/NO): NO